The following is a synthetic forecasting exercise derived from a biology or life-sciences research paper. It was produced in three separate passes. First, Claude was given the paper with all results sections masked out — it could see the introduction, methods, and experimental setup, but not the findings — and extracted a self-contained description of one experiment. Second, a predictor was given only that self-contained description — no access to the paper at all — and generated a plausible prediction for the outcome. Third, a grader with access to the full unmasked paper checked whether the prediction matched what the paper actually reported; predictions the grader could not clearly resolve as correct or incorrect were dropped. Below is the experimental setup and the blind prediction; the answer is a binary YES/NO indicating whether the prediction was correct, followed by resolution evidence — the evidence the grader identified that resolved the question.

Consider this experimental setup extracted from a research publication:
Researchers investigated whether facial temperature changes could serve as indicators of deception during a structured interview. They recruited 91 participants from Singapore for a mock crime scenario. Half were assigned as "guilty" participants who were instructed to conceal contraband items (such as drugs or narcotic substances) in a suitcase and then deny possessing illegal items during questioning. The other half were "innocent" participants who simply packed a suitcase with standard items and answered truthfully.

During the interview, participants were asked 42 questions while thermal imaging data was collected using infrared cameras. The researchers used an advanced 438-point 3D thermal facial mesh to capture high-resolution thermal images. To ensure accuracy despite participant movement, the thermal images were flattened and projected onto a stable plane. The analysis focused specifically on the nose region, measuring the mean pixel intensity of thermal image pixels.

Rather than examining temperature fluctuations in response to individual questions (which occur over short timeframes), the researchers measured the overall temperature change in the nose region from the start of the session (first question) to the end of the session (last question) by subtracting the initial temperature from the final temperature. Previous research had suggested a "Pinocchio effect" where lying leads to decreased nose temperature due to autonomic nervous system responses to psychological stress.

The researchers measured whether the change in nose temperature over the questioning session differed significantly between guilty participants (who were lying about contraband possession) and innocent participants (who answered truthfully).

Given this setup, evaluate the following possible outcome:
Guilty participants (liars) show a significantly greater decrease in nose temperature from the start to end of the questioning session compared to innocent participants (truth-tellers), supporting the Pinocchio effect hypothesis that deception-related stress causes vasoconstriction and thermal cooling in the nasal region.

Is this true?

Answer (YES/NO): NO